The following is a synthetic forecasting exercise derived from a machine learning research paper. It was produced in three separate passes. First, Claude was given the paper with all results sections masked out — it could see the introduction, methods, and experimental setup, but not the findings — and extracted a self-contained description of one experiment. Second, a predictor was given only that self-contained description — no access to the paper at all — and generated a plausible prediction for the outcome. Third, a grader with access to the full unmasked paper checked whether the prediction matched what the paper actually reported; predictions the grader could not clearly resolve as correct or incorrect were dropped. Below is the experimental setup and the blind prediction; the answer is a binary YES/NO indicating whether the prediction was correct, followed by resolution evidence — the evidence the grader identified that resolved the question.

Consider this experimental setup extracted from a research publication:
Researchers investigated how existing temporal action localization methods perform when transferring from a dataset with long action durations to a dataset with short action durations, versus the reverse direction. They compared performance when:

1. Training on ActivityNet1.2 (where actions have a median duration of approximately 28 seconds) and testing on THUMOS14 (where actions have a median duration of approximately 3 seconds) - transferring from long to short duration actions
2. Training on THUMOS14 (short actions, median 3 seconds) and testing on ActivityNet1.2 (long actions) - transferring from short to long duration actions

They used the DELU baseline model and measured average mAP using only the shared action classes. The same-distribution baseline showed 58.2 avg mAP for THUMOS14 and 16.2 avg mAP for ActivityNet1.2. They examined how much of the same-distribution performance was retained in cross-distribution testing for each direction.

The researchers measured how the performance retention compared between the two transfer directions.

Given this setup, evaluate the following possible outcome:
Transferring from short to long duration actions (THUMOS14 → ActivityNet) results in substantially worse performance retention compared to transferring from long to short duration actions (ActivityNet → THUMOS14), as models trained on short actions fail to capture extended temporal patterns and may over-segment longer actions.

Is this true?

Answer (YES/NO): YES